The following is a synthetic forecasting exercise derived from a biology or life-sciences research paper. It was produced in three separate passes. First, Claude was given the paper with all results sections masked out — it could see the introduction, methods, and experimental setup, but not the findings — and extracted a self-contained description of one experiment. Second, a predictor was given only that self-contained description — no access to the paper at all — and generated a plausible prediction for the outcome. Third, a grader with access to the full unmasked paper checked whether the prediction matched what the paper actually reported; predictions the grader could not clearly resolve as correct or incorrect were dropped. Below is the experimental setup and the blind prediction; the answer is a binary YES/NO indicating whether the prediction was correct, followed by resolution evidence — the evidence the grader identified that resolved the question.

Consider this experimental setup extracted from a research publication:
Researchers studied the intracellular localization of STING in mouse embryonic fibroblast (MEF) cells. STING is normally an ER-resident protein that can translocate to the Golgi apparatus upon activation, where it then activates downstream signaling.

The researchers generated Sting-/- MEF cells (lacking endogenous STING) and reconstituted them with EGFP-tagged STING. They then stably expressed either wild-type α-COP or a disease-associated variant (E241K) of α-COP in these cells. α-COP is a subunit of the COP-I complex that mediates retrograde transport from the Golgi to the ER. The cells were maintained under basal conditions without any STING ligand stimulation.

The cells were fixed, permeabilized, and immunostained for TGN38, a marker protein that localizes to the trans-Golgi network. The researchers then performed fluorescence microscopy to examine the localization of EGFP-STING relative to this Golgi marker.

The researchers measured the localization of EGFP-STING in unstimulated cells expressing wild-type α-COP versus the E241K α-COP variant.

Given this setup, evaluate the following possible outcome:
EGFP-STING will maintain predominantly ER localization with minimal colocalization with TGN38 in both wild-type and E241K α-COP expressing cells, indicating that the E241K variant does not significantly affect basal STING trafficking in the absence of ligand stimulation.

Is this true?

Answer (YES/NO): NO